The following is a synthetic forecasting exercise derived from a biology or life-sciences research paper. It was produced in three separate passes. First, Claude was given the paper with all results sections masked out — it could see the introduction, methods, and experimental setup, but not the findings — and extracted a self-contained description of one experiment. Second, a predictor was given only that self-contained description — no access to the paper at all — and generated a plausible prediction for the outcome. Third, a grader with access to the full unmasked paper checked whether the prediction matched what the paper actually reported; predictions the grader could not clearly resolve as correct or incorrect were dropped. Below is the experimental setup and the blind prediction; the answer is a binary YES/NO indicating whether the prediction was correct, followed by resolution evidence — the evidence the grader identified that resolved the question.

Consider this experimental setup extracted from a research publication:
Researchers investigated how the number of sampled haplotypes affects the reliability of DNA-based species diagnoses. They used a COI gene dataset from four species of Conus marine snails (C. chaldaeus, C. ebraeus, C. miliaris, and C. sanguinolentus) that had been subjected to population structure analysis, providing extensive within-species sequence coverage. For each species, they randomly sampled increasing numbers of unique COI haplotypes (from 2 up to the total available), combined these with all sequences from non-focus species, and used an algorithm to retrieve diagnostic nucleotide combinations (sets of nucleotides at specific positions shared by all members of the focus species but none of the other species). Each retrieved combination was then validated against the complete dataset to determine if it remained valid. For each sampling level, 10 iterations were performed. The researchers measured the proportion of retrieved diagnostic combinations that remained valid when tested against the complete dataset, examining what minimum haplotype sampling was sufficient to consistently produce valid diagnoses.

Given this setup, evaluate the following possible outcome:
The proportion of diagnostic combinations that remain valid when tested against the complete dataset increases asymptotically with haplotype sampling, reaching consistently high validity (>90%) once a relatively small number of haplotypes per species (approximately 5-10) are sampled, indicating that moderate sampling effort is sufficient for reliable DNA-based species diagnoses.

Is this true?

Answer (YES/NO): NO